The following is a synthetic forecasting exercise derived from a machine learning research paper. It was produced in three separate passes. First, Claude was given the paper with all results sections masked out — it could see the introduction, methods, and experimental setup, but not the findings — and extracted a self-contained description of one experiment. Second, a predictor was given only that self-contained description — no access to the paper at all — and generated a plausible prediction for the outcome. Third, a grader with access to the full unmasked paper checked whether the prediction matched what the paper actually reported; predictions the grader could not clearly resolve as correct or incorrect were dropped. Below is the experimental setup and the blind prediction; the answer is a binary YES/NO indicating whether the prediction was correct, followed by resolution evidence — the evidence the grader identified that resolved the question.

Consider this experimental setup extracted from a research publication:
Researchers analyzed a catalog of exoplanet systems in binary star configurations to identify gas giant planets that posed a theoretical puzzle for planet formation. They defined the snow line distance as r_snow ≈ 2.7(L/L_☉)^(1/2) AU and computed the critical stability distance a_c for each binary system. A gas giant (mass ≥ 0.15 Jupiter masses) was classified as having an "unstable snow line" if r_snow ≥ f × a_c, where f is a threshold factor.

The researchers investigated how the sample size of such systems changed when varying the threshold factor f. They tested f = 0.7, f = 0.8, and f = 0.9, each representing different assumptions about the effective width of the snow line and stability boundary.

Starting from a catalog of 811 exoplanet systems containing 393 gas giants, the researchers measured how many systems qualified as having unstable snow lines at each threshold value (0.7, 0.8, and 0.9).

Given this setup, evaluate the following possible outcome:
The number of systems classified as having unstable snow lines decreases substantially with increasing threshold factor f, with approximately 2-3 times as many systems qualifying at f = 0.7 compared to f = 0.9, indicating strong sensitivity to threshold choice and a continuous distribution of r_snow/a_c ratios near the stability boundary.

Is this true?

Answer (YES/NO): NO